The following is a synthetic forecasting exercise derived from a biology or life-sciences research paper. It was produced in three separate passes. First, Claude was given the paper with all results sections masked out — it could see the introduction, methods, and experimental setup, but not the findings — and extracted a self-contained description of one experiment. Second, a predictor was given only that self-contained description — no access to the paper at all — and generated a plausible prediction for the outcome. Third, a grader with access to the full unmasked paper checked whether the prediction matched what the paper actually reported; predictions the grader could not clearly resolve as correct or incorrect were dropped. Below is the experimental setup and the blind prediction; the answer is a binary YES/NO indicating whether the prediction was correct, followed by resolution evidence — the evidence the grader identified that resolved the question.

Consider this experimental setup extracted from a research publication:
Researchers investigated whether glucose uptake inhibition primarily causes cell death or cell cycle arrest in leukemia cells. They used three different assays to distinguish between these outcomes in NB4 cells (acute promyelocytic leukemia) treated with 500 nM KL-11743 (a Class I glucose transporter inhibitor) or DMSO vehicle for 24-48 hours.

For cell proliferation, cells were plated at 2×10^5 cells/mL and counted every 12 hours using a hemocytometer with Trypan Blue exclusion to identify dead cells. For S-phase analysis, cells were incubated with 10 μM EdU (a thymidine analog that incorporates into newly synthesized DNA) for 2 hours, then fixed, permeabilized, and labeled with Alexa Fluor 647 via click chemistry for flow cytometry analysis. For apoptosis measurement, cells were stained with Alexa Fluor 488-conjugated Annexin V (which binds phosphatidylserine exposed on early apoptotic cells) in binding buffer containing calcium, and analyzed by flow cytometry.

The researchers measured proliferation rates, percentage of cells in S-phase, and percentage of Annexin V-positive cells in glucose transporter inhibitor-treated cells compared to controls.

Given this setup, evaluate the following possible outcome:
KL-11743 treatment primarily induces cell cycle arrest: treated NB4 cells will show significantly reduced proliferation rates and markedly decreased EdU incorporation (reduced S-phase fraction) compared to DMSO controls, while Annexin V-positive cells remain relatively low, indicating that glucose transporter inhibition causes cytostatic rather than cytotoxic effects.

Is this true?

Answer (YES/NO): YES